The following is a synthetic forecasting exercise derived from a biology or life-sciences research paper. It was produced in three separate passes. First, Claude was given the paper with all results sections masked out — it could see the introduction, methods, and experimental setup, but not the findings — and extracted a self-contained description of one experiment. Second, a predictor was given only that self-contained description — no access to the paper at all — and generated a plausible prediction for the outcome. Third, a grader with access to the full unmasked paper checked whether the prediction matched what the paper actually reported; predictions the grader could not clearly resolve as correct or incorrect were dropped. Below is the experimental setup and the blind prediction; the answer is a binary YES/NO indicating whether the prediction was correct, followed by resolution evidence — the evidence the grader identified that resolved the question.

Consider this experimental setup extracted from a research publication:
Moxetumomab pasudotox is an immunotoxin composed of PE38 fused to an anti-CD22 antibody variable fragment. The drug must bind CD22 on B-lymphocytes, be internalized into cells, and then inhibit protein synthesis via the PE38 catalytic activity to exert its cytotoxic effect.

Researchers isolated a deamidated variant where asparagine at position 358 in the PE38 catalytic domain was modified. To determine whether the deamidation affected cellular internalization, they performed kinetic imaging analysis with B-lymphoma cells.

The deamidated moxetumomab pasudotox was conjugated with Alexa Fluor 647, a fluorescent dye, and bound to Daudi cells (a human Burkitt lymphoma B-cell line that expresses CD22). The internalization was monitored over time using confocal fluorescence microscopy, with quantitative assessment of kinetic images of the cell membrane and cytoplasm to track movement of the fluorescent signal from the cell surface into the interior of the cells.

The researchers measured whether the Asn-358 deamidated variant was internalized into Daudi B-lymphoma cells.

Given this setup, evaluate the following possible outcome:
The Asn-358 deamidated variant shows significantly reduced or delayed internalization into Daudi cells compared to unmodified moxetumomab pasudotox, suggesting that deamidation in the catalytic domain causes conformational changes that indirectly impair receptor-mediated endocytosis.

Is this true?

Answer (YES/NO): NO